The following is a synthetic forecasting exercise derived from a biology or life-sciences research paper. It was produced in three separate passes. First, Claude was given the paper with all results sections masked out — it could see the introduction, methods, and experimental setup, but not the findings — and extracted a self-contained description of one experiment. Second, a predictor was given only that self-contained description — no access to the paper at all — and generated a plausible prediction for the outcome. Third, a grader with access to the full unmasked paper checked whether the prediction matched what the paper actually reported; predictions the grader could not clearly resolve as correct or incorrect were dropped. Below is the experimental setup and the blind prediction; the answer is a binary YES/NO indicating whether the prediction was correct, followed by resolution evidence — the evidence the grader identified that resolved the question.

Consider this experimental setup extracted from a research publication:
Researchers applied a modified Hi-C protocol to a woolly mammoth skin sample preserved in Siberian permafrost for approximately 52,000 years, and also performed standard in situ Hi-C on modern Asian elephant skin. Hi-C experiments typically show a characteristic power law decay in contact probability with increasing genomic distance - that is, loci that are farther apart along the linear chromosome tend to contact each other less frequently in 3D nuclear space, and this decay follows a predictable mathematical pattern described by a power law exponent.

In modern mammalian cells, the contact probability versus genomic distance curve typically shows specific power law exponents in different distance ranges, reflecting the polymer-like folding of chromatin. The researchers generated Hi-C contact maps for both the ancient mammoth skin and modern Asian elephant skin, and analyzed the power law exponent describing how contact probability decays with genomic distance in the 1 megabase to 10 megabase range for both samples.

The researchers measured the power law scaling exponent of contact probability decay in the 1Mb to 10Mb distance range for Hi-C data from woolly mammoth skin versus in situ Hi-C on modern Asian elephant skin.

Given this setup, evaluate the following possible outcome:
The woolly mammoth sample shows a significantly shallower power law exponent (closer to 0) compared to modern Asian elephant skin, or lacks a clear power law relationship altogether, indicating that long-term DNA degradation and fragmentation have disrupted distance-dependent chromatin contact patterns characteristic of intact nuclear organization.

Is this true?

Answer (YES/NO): NO